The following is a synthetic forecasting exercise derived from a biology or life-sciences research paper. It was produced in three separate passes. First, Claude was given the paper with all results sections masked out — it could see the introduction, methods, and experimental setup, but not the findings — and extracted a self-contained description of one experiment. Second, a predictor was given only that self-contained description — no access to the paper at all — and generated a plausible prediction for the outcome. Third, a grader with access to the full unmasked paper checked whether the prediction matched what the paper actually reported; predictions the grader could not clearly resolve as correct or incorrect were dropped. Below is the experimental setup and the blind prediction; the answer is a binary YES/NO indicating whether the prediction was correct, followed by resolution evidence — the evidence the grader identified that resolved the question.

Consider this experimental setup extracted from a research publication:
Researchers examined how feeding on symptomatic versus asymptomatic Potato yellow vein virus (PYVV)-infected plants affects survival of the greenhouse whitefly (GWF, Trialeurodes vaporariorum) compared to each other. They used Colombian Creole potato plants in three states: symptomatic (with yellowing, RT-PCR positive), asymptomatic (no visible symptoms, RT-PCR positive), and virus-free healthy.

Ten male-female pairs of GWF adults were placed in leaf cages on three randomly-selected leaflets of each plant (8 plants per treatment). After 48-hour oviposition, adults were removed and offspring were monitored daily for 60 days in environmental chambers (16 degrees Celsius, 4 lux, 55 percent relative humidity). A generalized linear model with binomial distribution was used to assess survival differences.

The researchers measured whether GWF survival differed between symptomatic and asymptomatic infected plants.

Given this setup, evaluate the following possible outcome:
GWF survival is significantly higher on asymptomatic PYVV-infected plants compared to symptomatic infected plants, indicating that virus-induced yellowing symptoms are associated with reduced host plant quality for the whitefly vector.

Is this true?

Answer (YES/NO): NO